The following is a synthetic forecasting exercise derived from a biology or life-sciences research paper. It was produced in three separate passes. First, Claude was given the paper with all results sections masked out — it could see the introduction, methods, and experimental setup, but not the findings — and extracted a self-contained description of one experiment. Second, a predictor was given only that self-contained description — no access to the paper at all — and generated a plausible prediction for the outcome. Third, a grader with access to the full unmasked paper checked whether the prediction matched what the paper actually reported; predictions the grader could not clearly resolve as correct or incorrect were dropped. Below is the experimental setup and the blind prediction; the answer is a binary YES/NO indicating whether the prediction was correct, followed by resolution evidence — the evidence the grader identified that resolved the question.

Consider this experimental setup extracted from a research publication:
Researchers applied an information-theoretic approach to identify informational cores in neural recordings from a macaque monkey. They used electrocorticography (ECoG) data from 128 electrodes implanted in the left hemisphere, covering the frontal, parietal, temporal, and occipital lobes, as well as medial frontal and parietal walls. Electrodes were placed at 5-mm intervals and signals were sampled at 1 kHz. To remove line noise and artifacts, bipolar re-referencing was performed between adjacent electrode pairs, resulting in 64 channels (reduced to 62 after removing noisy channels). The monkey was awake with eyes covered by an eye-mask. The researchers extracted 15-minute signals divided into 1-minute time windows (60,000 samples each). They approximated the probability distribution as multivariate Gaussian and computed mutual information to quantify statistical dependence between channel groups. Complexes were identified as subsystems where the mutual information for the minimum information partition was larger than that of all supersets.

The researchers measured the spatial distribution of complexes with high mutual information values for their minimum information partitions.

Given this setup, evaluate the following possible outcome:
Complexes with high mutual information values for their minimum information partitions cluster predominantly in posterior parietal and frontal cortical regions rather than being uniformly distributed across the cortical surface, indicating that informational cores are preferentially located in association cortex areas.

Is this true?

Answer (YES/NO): NO